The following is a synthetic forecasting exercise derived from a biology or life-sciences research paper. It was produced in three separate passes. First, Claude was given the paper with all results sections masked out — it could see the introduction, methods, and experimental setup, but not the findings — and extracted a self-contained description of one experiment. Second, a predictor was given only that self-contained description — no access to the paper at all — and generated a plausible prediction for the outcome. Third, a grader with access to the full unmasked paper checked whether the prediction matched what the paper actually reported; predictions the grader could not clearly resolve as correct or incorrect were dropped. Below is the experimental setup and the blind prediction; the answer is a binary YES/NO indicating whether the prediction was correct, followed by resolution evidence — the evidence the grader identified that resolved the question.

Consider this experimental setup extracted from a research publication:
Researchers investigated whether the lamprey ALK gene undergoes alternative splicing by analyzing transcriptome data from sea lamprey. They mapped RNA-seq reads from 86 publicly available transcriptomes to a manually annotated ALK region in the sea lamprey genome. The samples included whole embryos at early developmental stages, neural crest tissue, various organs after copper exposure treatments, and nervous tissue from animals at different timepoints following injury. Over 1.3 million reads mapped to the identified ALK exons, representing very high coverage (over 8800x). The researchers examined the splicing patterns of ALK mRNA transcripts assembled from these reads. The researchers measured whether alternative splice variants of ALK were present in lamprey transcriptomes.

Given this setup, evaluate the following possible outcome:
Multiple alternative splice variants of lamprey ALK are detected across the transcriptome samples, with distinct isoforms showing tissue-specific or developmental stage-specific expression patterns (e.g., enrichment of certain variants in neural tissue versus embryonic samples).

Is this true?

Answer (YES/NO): NO